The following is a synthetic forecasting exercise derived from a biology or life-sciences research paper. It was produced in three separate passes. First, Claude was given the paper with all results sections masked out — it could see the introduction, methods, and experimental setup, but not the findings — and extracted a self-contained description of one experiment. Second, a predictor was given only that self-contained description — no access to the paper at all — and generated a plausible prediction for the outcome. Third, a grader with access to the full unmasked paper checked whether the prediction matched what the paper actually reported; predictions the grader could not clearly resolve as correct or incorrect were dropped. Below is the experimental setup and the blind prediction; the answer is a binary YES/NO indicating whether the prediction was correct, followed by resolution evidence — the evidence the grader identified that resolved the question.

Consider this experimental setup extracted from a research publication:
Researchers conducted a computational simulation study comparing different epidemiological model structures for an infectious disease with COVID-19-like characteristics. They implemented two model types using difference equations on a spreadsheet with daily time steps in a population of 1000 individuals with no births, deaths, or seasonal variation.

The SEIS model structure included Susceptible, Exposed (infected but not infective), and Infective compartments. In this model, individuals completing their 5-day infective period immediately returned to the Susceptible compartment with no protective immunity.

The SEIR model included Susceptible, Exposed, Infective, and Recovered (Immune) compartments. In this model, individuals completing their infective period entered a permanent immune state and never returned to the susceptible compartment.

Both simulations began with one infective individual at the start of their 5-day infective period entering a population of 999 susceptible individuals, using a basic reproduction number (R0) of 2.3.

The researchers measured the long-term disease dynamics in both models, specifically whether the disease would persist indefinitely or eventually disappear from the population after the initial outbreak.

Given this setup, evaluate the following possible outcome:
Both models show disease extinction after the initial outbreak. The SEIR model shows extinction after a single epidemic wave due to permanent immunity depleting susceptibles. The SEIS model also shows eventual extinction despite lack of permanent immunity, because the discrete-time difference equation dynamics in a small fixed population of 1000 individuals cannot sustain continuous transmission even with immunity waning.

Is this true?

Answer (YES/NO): NO